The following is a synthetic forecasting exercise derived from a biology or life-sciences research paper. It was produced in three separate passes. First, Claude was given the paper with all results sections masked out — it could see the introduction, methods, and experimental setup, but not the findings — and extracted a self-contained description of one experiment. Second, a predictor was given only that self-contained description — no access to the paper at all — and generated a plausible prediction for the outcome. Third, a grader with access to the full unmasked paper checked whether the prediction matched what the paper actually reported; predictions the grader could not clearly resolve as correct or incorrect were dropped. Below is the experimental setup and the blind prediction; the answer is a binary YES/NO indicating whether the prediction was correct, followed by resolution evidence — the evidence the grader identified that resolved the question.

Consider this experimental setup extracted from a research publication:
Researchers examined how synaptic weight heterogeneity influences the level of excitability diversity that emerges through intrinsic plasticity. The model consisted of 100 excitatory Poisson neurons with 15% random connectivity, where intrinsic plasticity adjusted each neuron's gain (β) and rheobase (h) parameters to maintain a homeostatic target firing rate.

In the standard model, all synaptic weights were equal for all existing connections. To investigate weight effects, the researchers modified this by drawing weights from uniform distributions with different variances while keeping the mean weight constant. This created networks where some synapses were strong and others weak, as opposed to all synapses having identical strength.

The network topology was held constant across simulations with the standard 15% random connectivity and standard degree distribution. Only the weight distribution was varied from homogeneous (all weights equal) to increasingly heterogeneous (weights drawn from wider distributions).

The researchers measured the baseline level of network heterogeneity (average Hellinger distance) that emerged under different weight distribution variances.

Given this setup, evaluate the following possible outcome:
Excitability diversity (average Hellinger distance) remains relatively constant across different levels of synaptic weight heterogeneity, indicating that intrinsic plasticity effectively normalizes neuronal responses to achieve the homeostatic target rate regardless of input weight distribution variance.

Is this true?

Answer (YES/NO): YES